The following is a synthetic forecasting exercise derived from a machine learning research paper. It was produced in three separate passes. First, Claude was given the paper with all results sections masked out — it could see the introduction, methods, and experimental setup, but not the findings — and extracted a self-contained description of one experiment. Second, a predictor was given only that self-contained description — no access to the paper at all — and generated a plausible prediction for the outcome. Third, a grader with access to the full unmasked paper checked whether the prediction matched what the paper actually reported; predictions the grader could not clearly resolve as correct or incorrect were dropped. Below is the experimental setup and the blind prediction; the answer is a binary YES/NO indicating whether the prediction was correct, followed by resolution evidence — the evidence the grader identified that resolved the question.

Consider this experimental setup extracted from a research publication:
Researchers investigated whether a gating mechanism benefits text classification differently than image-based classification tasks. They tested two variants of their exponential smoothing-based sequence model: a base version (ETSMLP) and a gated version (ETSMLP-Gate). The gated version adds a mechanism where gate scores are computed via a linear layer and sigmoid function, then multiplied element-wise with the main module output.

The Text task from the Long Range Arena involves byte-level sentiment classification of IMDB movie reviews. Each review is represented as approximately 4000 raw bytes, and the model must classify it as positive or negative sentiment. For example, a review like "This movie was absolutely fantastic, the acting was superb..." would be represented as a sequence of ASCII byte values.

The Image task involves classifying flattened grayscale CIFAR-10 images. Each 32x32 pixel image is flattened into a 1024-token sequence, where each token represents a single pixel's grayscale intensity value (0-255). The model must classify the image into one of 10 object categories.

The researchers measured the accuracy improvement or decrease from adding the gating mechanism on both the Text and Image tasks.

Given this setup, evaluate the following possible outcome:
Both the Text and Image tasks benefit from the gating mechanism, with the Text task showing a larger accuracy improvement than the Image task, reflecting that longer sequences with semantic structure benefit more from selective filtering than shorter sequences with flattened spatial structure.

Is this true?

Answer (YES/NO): NO